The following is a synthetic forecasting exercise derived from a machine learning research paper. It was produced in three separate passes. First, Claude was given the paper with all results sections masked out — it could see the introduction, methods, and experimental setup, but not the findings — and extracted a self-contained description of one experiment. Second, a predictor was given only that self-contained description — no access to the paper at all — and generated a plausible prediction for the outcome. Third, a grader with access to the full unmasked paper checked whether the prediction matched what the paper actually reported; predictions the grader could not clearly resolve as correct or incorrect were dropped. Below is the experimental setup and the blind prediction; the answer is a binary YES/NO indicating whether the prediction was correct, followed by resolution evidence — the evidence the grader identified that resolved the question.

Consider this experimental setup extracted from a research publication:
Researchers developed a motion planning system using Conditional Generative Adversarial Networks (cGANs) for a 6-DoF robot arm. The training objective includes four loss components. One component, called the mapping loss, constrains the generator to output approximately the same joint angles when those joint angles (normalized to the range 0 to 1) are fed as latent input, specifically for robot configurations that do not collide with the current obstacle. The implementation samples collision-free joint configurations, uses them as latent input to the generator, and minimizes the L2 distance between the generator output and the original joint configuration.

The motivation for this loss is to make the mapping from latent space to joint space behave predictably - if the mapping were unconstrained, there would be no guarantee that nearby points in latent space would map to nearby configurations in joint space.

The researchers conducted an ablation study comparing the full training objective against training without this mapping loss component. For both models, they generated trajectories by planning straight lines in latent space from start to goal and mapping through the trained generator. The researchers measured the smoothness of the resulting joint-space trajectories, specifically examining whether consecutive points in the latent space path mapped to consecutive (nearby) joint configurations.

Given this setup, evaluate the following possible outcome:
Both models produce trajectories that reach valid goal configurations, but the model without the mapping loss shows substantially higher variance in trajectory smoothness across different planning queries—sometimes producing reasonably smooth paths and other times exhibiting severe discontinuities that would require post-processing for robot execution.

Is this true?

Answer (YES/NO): NO